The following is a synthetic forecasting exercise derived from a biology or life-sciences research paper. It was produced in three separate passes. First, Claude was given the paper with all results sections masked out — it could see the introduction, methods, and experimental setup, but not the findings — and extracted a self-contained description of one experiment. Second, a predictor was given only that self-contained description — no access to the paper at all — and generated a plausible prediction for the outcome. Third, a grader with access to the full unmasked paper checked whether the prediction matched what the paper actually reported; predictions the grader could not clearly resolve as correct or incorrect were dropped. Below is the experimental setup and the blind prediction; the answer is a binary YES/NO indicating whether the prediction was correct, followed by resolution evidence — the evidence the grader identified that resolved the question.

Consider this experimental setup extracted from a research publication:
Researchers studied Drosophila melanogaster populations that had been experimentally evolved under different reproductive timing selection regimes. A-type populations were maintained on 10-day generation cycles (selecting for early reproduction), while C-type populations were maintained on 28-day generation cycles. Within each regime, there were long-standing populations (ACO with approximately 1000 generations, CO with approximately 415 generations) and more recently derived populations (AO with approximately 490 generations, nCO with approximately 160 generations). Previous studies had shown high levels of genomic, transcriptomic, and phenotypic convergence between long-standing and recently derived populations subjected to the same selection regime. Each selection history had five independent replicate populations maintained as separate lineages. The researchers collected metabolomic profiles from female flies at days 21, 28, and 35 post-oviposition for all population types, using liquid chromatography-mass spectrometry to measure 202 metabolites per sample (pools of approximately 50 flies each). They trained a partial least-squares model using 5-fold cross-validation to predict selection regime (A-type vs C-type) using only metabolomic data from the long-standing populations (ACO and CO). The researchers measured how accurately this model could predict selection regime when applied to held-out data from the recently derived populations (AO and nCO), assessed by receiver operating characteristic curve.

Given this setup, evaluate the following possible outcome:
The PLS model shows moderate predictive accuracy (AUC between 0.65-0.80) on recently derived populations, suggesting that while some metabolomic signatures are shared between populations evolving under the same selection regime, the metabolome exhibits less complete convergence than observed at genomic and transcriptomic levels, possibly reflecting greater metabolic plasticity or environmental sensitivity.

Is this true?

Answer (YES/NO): NO